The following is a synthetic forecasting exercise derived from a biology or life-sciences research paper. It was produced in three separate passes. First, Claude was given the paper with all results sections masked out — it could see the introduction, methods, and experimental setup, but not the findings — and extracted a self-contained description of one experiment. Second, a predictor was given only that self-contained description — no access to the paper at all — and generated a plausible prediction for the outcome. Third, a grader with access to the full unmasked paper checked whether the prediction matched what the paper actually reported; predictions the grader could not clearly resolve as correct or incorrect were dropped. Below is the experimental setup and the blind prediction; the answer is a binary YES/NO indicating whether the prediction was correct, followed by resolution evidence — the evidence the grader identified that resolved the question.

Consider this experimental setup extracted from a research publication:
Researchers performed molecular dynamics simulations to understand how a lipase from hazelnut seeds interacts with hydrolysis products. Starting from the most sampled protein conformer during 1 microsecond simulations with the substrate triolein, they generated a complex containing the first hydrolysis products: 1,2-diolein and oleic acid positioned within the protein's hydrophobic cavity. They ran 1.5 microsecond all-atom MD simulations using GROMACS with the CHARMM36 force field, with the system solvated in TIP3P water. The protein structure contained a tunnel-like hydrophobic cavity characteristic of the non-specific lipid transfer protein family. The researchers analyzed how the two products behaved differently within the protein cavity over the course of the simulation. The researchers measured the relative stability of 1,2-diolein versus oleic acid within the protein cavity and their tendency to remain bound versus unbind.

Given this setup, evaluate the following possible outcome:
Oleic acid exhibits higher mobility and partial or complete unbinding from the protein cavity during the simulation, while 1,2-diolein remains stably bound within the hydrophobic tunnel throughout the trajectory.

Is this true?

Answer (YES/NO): NO